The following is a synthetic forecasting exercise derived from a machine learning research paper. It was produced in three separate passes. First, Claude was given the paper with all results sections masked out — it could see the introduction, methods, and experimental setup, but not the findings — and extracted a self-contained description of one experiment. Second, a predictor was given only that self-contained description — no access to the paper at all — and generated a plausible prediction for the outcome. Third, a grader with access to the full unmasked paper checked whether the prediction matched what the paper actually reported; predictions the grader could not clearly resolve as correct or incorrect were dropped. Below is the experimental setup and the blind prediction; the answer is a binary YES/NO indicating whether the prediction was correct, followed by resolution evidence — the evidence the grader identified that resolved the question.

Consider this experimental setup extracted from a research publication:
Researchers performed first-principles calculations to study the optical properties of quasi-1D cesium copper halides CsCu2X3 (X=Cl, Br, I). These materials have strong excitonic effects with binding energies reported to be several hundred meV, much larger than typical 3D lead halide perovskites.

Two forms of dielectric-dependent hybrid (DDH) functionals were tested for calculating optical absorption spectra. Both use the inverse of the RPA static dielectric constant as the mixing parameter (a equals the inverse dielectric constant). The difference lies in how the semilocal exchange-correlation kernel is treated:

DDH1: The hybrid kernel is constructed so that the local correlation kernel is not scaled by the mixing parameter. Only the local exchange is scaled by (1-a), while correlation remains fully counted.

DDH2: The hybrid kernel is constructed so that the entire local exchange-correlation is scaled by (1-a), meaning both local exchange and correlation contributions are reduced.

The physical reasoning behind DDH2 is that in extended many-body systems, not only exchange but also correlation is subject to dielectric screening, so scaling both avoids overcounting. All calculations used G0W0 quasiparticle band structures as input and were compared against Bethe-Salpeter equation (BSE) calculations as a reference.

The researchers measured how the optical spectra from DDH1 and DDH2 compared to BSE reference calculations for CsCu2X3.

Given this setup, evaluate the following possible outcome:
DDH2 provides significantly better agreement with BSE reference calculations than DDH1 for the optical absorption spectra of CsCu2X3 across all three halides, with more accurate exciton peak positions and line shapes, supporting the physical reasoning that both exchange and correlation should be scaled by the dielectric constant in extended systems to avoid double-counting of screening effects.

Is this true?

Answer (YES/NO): NO